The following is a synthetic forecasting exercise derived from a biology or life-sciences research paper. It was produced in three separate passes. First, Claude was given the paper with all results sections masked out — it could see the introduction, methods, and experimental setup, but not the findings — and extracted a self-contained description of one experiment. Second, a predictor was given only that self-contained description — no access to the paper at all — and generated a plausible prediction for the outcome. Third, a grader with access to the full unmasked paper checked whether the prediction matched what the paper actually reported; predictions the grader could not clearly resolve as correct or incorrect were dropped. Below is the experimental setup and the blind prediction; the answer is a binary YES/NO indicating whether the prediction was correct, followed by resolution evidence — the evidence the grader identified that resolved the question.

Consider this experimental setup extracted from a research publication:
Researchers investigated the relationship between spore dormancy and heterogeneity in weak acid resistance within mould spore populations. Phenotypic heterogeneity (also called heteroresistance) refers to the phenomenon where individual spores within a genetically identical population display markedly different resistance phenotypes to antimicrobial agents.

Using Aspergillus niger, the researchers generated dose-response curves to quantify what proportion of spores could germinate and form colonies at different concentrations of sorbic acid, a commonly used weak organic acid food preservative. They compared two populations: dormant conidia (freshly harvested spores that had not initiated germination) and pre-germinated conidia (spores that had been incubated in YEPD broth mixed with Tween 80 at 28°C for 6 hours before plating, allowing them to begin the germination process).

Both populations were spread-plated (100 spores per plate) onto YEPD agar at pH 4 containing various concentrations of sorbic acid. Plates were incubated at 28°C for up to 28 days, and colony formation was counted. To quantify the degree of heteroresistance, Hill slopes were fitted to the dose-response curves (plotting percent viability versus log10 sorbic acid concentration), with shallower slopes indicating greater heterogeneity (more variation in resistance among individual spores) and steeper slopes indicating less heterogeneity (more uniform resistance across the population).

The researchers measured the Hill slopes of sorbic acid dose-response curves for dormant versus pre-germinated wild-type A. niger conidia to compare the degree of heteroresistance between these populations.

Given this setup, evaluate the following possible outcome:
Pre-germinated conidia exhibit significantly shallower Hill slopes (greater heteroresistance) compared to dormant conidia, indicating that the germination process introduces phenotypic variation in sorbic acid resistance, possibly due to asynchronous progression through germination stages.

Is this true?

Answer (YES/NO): NO